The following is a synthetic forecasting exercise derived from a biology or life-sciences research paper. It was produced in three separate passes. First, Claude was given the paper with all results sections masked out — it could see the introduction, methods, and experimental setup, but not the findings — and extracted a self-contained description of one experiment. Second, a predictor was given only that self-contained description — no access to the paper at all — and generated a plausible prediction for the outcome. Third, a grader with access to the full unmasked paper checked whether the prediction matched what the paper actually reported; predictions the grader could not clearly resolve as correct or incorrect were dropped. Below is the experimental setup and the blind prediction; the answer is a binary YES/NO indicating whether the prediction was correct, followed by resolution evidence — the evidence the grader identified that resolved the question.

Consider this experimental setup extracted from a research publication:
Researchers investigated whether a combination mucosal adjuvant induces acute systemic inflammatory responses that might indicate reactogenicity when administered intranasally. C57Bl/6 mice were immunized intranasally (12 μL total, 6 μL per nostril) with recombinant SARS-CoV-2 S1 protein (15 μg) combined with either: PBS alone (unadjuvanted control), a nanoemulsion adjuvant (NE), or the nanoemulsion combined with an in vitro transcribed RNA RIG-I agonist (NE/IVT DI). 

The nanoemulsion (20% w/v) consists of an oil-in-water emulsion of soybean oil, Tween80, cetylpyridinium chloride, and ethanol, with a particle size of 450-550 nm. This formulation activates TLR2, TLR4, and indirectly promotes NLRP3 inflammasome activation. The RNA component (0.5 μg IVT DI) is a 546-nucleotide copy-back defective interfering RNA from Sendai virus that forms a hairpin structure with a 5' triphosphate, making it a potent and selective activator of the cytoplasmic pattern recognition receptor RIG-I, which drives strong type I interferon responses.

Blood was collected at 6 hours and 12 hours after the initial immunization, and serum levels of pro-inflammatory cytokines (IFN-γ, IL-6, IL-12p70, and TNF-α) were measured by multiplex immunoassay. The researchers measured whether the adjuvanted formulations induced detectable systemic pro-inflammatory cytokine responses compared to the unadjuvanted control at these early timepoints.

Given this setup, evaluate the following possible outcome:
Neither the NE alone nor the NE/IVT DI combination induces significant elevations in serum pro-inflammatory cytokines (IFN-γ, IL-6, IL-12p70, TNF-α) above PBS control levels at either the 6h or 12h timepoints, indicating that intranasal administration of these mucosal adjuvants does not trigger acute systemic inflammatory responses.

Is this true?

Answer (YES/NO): NO